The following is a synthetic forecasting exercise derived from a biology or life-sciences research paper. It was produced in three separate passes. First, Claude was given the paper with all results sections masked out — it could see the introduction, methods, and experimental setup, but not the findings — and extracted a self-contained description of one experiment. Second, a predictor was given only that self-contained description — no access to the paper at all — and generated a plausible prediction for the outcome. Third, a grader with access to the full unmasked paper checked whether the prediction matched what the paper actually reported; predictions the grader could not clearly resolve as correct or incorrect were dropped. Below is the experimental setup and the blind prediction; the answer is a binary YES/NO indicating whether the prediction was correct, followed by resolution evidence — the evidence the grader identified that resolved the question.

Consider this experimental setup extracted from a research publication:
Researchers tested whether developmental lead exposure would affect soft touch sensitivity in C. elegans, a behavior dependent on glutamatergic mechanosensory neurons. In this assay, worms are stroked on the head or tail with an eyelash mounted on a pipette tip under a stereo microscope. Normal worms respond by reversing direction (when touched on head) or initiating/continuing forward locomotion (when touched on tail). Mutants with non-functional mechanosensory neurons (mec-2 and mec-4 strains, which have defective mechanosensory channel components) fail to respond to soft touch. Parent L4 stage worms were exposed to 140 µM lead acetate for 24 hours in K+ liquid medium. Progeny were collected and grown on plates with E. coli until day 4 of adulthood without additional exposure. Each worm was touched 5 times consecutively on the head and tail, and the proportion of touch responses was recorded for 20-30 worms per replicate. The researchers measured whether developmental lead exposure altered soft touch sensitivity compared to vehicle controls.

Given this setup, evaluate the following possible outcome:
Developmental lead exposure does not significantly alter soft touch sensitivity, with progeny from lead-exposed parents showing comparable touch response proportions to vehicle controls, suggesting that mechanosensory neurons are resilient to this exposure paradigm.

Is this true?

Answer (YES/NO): NO